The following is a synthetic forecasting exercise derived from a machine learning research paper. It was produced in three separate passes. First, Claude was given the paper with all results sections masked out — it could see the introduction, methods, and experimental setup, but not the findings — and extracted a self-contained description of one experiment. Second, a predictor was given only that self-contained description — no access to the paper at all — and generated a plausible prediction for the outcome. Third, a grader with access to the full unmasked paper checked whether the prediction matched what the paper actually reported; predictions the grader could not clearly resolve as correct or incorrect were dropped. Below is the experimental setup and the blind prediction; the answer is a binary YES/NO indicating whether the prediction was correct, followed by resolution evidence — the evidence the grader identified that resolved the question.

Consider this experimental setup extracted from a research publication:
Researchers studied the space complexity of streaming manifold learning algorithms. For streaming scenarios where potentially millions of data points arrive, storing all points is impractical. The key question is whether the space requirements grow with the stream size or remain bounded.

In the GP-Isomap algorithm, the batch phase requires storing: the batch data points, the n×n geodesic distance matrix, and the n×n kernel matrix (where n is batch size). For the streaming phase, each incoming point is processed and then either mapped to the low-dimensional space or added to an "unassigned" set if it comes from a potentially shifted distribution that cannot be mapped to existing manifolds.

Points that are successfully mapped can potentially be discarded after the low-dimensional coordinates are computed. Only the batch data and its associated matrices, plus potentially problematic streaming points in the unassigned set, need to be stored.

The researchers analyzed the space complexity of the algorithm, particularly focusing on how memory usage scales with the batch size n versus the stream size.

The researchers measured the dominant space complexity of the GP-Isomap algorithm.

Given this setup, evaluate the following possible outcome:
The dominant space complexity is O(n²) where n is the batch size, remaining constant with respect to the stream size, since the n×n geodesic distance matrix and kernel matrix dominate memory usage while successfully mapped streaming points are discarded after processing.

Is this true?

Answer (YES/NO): YES